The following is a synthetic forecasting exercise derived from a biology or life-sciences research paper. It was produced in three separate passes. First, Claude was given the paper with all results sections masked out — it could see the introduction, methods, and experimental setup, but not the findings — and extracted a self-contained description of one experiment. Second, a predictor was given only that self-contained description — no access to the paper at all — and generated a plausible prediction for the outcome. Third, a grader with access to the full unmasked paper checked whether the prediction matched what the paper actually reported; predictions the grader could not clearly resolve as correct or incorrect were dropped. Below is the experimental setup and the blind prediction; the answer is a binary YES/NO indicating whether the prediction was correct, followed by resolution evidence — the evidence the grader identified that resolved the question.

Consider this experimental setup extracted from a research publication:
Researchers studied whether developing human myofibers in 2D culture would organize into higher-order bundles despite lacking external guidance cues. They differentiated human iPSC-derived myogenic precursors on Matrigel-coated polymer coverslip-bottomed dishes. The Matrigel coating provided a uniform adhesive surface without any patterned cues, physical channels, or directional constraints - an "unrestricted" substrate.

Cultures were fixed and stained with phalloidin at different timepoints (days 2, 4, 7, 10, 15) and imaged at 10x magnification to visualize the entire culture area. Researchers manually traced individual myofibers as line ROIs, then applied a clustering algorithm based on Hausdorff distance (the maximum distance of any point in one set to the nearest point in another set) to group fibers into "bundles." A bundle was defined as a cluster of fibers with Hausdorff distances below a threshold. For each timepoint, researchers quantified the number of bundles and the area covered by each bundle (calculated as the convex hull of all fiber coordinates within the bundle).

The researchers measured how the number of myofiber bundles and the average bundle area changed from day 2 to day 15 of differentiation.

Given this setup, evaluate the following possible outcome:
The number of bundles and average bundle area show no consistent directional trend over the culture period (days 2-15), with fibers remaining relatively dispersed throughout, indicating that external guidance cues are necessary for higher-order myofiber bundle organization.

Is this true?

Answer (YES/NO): NO